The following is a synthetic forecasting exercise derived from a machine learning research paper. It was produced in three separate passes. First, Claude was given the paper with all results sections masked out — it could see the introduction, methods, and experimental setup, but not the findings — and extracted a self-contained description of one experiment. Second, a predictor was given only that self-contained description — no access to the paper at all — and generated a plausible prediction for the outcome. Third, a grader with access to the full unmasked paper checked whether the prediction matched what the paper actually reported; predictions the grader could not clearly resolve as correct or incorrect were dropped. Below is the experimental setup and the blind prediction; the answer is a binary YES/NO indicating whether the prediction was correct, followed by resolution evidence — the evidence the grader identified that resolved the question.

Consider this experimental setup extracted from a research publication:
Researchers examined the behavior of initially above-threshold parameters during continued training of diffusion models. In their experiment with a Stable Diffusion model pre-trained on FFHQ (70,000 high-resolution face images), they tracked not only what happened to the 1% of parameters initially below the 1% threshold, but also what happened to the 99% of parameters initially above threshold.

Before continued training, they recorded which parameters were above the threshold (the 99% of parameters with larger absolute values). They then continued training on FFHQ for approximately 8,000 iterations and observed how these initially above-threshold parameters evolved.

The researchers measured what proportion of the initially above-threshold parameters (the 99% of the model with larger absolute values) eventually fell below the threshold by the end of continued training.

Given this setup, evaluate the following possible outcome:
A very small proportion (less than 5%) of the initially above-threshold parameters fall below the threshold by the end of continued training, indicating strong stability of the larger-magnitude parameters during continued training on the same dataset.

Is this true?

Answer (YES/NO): YES